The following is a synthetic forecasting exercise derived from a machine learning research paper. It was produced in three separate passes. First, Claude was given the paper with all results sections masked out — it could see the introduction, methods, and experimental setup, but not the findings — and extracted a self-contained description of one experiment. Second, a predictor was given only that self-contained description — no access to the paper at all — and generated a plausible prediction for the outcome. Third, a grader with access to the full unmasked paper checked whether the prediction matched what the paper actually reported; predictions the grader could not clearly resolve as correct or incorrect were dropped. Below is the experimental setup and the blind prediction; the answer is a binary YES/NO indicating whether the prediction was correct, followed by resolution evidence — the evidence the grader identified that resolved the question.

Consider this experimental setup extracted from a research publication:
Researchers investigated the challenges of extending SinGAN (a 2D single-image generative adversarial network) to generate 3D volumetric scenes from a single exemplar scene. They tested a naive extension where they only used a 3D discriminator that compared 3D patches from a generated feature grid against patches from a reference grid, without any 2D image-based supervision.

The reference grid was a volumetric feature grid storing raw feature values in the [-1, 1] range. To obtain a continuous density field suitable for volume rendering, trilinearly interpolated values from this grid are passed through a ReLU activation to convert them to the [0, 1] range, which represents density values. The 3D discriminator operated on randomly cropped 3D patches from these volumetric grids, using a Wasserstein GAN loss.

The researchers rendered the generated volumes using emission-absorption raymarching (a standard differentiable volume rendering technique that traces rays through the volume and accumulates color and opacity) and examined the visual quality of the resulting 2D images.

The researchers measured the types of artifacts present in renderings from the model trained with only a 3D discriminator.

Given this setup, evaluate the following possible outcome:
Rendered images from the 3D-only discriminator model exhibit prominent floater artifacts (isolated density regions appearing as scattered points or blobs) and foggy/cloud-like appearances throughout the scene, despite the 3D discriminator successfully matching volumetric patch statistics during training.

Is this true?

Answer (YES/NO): NO